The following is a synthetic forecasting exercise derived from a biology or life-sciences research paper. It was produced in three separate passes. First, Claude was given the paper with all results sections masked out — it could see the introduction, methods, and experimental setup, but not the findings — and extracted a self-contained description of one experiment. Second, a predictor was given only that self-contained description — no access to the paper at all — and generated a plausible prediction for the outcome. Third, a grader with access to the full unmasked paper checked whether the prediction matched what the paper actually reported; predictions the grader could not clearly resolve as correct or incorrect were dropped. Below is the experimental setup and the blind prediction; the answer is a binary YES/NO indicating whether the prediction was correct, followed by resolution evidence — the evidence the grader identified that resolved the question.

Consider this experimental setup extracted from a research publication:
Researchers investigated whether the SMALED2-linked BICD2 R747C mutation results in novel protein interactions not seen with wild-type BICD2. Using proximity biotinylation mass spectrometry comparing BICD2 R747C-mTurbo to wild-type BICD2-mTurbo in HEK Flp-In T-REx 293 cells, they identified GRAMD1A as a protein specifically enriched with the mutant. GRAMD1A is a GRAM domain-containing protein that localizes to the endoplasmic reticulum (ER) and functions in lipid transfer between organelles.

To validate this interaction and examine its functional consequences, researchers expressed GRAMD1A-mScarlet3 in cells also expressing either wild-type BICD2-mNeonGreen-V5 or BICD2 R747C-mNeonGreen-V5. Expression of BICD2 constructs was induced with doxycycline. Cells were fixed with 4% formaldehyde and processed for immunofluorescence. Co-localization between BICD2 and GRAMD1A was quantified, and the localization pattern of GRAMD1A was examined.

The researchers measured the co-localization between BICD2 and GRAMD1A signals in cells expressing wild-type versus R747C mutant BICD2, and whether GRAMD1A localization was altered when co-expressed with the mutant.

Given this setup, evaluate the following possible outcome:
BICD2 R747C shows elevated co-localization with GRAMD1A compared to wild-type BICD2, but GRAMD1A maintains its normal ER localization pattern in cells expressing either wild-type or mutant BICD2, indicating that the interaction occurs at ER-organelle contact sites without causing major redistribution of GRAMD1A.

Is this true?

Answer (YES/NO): NO